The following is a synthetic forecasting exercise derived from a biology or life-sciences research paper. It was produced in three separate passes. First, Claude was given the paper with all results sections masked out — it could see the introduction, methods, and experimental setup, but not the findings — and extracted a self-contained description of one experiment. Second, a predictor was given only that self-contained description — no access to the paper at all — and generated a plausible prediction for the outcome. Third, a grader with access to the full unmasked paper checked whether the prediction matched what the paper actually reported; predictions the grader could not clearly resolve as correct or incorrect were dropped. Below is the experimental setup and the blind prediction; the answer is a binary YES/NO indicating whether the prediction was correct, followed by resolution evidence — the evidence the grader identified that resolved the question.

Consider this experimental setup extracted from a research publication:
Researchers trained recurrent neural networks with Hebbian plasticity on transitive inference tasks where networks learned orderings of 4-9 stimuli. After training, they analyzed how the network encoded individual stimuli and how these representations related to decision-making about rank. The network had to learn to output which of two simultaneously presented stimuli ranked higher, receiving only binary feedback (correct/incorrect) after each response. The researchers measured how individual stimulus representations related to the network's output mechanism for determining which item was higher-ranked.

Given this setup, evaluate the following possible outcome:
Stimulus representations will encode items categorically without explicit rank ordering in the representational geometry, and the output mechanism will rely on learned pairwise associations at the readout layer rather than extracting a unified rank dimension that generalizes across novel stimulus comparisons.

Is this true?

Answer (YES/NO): NO